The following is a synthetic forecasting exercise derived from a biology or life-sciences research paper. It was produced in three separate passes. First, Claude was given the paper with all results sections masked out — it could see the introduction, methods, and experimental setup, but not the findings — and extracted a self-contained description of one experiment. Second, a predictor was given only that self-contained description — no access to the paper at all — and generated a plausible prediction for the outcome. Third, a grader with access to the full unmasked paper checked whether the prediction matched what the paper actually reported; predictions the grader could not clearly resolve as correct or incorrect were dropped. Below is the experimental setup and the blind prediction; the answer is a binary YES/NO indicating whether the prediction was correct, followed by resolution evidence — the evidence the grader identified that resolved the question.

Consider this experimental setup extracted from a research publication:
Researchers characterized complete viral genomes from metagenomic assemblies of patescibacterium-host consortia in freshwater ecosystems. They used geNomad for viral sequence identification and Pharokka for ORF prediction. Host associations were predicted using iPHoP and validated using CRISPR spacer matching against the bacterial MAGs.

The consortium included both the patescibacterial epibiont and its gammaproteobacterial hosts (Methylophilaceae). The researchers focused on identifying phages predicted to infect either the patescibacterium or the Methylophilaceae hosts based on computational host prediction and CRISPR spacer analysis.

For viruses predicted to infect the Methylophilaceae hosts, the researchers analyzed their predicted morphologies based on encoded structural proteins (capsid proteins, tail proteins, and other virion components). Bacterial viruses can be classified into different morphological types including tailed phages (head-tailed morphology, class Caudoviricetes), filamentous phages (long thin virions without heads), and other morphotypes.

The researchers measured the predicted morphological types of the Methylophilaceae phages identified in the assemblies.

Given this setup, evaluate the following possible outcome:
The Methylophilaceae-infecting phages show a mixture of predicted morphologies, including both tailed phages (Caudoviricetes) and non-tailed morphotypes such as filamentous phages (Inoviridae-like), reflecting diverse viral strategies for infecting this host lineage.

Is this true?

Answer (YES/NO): YES